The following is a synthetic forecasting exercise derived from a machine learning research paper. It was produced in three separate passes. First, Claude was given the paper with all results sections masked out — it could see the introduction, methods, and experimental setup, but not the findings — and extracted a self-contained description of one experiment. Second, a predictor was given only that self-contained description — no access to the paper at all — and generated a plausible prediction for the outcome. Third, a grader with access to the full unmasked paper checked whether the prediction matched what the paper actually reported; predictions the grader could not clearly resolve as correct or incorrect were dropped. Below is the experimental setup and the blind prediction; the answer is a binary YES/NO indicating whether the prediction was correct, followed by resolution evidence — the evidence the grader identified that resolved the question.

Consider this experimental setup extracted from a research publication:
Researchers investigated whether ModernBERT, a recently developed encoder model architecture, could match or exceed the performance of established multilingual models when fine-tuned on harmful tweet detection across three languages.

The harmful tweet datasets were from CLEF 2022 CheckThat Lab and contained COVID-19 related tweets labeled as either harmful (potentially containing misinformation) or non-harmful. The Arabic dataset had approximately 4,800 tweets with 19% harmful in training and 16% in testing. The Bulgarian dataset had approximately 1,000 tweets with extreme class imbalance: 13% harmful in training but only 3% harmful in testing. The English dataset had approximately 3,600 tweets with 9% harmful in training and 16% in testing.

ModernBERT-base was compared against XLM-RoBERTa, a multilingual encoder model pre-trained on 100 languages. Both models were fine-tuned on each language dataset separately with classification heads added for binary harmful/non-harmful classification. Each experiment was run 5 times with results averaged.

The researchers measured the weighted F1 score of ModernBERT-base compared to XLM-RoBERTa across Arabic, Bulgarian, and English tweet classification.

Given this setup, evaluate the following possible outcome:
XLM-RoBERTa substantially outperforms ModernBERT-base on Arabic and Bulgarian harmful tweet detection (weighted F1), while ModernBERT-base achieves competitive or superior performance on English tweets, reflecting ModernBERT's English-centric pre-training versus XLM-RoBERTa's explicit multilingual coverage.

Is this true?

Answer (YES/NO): NO